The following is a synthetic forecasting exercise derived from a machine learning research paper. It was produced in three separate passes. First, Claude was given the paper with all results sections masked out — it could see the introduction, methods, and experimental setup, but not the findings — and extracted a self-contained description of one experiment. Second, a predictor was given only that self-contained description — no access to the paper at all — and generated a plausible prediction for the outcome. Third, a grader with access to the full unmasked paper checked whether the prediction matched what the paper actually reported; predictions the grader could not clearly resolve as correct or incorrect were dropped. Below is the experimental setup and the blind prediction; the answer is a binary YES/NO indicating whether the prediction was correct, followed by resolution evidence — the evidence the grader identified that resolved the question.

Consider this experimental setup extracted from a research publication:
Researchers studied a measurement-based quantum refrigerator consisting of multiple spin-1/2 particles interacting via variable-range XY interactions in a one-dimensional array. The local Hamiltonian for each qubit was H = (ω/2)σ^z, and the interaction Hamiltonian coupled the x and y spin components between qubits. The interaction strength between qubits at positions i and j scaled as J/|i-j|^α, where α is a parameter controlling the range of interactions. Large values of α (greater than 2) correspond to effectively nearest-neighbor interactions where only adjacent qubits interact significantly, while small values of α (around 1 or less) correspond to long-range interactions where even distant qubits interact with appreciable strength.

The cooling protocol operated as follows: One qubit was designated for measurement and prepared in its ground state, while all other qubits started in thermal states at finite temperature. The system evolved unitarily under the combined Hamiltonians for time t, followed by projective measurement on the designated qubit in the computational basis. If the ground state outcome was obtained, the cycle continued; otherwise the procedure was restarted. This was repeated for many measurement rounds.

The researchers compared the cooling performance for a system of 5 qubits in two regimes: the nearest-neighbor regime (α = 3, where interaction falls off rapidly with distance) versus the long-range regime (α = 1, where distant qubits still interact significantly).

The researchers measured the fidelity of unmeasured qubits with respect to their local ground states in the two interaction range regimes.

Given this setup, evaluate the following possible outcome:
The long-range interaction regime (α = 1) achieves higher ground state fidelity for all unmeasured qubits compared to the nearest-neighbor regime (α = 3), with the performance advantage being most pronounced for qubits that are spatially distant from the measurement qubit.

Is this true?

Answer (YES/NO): NO